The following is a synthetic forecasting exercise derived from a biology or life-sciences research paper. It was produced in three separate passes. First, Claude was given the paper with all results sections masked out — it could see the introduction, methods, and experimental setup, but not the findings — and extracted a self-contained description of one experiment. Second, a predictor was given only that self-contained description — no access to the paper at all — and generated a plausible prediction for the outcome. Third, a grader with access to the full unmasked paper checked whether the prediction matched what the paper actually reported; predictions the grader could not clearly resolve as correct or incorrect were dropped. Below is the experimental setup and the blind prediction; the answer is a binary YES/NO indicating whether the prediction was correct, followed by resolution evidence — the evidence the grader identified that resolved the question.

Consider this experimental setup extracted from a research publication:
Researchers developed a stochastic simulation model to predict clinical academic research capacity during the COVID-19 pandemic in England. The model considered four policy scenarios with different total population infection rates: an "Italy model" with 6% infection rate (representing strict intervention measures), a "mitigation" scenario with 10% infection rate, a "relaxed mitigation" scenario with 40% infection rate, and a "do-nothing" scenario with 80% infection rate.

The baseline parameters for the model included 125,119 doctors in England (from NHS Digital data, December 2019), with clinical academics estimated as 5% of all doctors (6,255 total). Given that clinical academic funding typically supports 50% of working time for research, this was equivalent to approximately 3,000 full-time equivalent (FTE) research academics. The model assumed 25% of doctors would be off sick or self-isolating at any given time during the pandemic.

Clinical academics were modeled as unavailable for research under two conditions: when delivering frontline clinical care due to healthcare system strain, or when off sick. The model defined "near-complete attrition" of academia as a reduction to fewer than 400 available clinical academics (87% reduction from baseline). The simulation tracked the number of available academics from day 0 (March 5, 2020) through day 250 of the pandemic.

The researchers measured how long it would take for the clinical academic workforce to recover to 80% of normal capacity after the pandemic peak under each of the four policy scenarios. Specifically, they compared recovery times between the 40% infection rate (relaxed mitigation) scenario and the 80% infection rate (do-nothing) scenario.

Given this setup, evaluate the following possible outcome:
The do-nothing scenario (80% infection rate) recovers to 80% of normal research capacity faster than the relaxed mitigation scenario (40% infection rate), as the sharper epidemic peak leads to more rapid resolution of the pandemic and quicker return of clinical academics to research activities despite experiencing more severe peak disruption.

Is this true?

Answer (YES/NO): YES